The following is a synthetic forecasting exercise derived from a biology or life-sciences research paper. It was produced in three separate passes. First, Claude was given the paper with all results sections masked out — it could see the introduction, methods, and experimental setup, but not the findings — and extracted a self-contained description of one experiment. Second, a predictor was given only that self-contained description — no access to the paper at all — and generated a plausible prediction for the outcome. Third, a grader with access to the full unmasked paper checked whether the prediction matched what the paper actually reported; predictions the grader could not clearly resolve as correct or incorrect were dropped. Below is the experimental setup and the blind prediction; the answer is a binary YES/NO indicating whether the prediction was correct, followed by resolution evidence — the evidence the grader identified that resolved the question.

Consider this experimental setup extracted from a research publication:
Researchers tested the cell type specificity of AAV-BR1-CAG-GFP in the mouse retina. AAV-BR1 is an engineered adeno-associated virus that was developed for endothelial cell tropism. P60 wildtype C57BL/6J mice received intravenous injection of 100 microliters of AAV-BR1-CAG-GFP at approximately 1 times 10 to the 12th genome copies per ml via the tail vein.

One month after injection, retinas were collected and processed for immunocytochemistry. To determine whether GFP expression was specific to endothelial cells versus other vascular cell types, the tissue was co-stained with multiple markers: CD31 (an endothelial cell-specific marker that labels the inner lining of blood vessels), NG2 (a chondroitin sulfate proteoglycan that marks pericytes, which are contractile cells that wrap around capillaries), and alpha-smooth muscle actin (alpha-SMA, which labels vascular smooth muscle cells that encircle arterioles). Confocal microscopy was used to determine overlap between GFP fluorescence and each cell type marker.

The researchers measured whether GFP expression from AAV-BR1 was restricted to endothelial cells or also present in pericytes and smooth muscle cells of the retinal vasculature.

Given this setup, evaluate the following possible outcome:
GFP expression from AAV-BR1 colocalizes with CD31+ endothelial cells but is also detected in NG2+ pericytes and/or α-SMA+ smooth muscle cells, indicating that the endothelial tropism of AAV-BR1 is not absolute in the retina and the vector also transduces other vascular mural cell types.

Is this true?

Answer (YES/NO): NO